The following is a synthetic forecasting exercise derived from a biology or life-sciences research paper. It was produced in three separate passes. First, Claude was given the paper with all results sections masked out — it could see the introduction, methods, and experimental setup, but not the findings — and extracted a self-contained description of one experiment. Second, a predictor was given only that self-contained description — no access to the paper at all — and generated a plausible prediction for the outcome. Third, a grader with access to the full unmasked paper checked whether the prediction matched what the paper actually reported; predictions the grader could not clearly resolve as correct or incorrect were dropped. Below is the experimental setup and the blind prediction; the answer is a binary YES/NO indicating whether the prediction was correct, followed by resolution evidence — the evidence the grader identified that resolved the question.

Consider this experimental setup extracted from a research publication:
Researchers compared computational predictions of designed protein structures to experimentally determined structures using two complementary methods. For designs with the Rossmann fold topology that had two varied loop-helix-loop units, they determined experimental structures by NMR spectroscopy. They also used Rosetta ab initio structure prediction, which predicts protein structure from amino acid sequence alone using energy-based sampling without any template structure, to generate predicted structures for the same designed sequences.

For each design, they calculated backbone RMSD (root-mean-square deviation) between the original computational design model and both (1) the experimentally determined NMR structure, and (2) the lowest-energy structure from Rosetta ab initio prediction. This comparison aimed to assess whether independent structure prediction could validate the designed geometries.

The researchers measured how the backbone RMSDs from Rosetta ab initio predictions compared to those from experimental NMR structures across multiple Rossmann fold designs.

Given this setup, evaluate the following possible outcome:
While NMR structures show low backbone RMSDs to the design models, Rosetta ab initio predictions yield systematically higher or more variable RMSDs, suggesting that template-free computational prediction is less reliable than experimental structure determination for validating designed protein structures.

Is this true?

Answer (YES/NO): NO